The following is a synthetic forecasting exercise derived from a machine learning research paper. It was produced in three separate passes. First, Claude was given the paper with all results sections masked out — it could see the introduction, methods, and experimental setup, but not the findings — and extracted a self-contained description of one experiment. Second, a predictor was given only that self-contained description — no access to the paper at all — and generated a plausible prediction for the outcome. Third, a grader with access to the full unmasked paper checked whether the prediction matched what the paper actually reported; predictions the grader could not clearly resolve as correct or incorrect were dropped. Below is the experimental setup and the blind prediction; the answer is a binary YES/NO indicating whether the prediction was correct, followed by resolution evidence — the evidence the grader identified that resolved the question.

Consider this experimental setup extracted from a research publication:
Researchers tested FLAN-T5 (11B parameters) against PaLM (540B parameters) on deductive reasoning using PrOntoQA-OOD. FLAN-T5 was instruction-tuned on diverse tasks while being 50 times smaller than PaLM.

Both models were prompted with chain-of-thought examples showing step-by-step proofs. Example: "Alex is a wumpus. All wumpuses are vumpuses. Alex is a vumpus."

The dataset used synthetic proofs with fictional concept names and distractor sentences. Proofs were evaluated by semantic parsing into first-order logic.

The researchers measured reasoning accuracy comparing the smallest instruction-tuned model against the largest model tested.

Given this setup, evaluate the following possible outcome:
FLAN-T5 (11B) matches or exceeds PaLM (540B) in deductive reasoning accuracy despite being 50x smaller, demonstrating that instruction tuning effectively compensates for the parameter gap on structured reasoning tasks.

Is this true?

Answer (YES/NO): NO